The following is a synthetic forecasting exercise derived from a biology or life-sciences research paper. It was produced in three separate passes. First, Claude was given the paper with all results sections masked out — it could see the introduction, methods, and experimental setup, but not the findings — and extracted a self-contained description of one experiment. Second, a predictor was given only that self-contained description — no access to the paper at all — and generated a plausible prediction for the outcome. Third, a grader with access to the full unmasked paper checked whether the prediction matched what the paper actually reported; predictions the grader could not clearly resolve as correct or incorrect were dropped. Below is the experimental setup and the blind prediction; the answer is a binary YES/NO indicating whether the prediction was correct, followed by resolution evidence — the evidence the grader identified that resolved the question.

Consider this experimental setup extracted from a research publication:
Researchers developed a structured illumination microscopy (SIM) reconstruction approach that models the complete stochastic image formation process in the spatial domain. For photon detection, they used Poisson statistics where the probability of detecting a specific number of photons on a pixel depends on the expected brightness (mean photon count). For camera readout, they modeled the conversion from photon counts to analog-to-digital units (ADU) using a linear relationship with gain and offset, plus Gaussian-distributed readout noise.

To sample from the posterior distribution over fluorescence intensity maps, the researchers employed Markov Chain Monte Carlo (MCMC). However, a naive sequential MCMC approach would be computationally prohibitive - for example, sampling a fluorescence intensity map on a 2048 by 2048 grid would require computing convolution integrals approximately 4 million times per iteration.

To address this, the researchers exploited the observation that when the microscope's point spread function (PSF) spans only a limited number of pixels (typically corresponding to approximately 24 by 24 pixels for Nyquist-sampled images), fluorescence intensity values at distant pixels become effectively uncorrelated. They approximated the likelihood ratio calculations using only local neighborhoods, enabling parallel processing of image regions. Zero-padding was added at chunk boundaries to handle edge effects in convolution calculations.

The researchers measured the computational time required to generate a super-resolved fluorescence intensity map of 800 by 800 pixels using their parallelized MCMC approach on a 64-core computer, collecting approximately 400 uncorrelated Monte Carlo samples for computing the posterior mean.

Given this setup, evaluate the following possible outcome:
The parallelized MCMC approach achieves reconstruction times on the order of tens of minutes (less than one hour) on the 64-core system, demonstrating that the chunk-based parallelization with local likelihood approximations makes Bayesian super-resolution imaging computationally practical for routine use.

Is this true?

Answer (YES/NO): NO